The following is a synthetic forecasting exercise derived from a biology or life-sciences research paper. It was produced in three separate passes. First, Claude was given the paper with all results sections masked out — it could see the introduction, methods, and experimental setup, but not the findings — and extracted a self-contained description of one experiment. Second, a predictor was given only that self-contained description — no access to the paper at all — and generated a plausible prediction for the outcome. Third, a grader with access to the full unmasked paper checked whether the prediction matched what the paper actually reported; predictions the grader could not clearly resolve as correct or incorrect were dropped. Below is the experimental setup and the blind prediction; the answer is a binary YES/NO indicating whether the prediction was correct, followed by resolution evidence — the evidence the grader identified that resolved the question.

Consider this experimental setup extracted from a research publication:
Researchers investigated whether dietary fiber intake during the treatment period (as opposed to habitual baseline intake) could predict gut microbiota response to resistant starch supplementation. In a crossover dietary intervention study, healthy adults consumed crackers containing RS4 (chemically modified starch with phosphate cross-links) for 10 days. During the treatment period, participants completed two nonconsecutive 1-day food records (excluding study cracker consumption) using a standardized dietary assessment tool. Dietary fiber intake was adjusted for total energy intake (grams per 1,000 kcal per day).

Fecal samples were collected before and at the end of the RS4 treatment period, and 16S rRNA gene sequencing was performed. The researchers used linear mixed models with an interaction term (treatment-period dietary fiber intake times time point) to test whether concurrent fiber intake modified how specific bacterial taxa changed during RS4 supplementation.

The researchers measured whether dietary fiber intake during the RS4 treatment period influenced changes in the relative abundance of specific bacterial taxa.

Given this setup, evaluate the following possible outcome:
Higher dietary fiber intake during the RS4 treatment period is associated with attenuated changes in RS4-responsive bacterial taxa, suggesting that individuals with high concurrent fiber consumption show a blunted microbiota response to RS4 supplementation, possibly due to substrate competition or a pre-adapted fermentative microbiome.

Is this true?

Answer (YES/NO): NO